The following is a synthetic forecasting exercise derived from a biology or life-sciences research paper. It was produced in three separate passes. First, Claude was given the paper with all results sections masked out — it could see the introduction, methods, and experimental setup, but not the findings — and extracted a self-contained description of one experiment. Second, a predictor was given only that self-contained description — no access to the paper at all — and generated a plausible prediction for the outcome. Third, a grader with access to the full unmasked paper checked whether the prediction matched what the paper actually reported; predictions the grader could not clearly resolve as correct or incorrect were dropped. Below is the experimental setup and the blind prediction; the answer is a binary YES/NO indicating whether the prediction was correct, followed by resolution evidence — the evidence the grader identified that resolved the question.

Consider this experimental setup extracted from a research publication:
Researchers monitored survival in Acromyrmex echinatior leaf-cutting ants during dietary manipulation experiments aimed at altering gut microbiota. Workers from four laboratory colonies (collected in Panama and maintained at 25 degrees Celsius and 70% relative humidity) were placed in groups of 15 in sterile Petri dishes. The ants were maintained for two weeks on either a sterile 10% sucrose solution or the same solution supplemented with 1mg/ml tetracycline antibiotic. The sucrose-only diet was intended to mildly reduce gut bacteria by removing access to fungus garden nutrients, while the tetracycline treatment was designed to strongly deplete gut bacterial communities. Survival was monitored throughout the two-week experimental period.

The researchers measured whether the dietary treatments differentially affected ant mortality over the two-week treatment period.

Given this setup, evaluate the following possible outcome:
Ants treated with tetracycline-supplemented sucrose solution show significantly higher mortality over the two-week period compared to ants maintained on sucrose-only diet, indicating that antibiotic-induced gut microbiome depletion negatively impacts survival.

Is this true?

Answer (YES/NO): YES